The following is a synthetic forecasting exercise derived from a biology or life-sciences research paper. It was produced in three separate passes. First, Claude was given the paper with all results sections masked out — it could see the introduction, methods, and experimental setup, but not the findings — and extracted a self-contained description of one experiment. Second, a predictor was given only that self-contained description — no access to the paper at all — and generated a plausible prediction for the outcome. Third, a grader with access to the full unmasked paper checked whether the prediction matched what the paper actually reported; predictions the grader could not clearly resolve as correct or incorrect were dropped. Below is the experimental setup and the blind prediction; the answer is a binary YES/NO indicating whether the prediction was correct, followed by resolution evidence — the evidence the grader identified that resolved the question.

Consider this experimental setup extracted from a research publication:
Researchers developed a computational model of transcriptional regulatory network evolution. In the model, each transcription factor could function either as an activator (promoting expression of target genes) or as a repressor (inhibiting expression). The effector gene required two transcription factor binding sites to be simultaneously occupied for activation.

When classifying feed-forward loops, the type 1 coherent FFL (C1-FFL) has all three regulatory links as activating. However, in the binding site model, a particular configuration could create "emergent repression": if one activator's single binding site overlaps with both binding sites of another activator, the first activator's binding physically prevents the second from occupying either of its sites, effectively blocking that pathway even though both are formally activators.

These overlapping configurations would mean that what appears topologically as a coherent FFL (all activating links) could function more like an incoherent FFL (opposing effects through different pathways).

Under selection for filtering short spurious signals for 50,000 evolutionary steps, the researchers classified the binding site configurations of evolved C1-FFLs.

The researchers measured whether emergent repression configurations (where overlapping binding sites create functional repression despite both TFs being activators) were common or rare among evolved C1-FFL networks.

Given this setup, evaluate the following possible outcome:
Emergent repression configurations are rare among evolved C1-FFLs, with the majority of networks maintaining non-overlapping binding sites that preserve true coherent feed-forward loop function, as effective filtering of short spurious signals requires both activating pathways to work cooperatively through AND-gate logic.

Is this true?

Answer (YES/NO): YES